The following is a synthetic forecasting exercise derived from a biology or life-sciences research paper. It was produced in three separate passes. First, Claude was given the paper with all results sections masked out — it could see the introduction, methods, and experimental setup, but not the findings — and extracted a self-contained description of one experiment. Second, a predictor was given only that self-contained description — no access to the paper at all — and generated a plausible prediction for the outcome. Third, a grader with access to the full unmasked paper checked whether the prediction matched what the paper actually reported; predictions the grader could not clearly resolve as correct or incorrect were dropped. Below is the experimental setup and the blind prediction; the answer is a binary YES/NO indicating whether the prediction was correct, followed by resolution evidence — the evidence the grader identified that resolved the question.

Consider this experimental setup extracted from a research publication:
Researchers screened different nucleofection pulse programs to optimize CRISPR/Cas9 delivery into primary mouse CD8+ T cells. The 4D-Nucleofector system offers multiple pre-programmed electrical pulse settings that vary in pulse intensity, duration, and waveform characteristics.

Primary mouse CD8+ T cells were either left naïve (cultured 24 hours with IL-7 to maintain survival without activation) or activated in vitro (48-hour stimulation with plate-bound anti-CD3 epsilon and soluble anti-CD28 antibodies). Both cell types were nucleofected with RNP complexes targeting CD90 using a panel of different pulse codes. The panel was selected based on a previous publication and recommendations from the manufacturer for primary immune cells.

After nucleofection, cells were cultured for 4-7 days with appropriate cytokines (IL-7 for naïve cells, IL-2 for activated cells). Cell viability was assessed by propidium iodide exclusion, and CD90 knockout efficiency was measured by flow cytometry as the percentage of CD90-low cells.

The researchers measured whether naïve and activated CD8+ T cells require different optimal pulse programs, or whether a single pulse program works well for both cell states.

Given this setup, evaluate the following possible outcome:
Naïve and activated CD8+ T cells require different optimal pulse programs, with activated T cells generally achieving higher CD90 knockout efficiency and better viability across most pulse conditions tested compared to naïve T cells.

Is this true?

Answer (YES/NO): YES